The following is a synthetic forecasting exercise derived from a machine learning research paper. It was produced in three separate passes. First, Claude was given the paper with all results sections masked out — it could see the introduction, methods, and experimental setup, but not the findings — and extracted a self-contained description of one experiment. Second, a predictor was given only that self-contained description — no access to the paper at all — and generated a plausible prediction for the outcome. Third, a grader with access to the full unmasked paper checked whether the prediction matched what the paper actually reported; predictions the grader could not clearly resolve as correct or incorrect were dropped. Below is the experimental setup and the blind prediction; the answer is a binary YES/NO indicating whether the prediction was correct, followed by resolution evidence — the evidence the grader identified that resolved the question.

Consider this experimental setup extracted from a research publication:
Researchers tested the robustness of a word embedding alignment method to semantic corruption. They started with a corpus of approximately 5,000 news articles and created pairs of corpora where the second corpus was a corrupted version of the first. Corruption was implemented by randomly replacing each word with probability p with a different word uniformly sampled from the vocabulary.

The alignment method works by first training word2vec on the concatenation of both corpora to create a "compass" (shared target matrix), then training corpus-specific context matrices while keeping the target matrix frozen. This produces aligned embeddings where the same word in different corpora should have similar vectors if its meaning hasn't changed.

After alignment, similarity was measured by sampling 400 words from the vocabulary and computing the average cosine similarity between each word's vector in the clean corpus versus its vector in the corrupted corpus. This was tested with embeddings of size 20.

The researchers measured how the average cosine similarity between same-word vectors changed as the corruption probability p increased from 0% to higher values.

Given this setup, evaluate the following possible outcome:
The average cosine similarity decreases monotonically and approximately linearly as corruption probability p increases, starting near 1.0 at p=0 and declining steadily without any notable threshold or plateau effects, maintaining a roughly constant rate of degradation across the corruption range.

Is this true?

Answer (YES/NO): NO